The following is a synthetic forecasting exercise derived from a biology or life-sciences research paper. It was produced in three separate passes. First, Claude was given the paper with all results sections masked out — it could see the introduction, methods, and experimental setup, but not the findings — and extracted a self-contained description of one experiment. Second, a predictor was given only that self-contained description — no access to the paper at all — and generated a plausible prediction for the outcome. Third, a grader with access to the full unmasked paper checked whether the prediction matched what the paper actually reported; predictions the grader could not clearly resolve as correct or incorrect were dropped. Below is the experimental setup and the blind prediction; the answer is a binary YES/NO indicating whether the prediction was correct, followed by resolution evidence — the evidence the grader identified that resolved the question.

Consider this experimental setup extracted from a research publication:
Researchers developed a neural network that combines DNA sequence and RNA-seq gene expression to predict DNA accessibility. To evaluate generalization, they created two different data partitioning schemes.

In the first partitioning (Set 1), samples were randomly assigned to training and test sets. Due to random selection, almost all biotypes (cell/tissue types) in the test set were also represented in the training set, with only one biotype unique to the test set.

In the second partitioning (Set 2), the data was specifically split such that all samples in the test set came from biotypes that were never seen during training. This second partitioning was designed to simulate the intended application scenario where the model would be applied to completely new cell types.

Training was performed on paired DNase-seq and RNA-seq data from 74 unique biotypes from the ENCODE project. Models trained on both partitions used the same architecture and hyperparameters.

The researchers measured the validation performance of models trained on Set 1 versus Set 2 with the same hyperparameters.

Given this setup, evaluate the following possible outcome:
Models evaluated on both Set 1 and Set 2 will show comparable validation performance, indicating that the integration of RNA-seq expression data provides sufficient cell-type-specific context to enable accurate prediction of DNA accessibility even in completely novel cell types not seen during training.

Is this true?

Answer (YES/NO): YES